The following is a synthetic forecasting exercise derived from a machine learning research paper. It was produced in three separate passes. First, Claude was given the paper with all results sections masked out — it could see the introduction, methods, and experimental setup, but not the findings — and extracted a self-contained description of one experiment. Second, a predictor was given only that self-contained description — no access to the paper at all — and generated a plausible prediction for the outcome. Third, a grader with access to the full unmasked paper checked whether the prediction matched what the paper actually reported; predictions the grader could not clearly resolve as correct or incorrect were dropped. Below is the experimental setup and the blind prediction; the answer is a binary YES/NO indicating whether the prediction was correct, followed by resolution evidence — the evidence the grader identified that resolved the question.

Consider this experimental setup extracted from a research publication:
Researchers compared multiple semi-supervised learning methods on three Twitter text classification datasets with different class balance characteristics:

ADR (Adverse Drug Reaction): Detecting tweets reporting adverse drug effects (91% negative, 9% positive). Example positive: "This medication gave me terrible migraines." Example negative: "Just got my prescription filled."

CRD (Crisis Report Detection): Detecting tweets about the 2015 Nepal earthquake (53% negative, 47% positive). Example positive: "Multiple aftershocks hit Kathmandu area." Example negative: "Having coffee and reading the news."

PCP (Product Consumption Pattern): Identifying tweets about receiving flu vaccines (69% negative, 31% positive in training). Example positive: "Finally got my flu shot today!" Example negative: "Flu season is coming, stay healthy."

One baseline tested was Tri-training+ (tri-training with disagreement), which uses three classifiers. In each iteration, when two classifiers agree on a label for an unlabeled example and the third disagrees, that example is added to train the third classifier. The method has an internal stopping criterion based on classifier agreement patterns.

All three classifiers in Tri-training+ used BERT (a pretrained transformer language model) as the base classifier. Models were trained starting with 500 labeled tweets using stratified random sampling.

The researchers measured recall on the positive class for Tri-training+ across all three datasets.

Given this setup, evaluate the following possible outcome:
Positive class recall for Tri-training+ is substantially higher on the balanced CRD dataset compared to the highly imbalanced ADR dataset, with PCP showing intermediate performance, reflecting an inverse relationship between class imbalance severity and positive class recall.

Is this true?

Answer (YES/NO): NO